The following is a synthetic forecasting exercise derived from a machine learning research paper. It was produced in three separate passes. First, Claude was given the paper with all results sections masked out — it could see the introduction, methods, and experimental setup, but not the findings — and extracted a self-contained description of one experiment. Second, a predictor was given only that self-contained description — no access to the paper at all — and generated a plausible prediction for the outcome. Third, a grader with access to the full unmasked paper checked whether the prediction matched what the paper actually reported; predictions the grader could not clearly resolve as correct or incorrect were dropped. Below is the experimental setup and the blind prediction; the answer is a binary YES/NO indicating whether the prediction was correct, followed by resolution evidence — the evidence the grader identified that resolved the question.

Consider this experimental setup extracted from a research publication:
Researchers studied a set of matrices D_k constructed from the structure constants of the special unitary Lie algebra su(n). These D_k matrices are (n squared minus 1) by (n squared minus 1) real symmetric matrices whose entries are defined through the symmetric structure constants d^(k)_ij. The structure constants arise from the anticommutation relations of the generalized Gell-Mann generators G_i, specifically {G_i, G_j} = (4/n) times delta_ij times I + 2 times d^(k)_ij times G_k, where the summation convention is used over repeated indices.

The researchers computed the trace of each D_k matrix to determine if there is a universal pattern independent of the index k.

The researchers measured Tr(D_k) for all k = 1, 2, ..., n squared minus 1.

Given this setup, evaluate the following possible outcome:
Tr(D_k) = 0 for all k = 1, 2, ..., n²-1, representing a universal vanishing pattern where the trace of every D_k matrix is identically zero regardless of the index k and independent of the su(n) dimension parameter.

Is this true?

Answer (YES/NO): YES